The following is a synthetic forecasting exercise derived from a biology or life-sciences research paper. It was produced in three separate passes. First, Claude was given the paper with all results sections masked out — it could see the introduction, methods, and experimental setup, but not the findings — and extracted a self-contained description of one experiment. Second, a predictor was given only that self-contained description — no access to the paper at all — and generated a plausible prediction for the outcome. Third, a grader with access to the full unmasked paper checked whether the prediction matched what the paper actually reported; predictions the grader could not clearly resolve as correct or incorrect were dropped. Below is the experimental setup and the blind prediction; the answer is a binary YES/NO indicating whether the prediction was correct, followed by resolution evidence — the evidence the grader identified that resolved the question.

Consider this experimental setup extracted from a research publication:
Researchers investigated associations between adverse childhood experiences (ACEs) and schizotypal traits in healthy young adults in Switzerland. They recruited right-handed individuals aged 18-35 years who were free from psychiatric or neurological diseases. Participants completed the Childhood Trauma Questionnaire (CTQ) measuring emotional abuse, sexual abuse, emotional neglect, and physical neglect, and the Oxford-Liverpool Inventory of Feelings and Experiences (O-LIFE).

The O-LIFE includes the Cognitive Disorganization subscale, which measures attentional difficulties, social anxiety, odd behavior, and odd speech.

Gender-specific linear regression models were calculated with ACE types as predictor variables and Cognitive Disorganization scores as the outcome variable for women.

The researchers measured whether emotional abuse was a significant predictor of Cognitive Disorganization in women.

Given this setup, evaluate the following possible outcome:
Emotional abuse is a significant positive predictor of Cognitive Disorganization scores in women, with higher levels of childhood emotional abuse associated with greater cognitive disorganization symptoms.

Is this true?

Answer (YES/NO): YES